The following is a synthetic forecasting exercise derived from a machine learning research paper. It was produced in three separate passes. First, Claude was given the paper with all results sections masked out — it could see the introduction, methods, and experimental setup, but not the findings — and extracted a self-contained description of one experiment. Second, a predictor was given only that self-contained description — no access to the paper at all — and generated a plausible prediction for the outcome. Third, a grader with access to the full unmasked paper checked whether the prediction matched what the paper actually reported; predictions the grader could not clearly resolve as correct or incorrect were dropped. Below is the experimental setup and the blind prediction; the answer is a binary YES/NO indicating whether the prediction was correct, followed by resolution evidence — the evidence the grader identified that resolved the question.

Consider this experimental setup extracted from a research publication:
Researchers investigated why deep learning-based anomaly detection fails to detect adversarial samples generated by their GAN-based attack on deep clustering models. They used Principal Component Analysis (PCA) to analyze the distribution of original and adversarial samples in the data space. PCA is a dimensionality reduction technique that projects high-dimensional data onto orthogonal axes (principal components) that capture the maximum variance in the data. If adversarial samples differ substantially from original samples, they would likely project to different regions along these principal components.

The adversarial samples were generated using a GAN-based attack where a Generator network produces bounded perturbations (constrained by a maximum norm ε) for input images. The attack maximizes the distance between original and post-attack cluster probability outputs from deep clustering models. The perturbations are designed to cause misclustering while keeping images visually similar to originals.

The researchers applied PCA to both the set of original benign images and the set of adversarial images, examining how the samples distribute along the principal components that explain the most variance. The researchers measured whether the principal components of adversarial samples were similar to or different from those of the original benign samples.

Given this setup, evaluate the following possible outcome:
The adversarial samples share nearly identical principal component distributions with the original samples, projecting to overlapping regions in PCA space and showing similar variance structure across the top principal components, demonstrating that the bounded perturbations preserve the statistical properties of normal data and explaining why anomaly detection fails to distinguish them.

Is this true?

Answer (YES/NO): YES